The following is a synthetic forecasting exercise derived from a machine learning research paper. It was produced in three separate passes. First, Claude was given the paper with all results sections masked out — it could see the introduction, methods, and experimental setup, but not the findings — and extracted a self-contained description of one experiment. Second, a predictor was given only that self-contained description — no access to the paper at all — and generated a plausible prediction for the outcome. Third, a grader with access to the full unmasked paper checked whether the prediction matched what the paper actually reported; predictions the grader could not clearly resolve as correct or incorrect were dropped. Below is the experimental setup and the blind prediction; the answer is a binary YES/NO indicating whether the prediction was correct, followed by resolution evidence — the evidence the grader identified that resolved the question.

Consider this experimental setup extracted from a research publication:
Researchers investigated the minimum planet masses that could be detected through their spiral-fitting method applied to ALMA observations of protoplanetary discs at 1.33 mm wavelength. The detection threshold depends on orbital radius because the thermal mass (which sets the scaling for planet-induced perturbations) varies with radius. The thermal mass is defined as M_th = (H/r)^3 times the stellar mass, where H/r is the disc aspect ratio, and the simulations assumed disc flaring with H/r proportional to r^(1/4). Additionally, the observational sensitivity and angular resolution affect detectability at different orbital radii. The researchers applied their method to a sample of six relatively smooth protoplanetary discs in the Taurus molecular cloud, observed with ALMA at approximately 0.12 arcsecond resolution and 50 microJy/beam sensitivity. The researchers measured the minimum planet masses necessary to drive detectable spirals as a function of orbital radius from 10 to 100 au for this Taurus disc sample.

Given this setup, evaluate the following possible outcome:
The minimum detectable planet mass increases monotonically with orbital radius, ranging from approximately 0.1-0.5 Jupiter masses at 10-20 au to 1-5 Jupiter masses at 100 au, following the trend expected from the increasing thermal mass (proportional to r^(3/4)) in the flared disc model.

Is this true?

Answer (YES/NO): NO